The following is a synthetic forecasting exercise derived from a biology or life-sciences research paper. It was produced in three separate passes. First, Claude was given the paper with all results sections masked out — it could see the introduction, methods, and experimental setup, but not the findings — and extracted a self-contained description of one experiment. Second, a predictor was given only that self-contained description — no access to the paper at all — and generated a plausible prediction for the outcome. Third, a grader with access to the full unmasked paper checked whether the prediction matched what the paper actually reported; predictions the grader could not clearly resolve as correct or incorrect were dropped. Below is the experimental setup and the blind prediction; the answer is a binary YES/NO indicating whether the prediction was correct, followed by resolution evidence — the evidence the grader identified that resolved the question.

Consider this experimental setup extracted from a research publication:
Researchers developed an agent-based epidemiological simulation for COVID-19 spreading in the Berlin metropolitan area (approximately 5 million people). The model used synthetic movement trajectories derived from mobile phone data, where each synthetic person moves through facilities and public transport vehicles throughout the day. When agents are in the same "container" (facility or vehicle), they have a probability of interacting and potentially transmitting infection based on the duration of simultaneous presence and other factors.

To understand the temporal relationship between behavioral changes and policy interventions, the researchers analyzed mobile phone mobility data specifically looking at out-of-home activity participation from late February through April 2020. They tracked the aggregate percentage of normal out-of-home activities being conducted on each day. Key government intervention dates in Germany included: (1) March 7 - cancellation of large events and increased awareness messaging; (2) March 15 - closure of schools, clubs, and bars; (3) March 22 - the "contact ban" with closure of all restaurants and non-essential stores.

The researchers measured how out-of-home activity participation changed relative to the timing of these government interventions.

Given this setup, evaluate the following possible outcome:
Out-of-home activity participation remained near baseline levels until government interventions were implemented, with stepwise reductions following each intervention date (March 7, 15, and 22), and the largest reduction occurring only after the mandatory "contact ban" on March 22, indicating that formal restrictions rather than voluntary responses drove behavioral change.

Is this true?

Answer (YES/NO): NO